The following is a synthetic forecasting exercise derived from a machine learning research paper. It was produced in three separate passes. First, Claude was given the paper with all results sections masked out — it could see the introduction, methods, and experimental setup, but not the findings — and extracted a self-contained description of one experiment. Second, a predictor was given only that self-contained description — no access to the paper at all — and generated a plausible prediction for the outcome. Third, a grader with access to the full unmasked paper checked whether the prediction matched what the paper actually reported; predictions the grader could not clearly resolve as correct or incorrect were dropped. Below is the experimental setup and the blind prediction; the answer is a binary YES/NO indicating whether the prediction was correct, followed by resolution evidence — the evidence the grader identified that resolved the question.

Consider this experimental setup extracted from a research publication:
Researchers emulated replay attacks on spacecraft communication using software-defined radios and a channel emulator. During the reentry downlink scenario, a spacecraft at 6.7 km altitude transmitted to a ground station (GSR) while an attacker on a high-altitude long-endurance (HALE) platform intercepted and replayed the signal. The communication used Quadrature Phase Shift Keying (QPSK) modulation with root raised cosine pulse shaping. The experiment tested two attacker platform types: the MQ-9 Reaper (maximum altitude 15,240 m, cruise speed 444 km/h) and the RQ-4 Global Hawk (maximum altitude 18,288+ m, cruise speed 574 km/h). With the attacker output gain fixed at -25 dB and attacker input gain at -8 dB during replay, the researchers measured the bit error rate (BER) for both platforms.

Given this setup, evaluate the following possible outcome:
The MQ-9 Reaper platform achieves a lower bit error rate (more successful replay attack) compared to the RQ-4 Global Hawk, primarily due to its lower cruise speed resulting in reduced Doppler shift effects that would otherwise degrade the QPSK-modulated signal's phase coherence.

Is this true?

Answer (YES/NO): NO